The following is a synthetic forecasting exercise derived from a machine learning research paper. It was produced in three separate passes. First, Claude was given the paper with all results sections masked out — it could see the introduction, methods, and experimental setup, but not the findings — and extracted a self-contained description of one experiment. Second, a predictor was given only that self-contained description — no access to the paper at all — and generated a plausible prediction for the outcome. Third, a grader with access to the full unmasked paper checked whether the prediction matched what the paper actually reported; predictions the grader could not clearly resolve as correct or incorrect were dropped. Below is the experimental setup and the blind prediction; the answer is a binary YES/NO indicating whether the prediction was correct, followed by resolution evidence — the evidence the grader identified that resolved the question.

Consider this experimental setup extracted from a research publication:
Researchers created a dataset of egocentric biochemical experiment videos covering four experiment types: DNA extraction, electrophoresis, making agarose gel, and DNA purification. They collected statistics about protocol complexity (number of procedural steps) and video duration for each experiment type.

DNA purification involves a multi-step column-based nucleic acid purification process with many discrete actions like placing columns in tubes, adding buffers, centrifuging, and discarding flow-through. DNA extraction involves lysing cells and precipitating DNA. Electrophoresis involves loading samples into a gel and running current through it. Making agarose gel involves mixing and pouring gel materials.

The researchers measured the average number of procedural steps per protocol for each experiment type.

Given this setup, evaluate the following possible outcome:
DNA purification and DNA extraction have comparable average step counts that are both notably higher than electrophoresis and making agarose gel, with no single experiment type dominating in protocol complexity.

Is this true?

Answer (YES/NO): NO